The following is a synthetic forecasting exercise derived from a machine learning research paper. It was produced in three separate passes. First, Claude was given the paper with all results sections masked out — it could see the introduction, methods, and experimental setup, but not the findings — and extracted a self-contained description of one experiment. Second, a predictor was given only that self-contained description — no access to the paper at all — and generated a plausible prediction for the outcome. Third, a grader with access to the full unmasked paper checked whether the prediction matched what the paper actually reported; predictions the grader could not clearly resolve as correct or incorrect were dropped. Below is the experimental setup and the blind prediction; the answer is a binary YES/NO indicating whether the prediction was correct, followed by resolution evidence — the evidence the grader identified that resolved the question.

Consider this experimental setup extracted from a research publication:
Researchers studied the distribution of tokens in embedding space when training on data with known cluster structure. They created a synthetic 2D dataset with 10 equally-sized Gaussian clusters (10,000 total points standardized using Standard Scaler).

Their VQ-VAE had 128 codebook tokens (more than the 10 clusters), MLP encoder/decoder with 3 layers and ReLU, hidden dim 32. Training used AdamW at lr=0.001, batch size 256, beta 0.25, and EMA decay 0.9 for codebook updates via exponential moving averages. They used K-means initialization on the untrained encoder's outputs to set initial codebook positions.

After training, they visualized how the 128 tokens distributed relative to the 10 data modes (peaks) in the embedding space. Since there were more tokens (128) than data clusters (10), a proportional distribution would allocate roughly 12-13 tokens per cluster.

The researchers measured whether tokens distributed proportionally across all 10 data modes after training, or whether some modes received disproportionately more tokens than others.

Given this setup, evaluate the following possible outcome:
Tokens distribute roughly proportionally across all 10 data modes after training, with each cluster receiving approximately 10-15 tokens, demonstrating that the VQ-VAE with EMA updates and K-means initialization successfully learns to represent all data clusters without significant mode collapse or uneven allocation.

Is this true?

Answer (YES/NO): NO